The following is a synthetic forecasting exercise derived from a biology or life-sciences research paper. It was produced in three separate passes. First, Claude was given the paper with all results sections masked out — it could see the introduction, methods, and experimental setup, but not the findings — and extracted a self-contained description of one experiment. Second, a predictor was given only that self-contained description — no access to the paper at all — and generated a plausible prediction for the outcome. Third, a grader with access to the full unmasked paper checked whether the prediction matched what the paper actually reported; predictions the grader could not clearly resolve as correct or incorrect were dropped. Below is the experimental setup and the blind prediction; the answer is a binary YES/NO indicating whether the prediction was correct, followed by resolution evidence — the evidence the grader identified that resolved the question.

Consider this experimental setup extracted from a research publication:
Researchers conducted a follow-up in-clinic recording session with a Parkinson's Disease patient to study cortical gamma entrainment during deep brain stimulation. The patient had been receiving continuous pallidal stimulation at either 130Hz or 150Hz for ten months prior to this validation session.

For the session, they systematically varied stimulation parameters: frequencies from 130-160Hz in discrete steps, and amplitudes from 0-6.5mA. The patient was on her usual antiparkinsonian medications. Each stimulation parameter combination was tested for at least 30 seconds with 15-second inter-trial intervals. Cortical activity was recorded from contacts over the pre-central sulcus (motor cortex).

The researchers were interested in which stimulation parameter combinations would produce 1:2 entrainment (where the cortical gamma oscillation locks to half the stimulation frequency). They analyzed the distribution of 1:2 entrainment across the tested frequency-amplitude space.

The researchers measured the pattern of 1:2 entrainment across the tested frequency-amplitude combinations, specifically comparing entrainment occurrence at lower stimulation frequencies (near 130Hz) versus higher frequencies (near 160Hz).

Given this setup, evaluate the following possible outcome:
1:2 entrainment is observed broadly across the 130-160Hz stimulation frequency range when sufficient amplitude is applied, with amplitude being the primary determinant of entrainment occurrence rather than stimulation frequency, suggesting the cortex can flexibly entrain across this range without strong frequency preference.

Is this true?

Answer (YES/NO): NO